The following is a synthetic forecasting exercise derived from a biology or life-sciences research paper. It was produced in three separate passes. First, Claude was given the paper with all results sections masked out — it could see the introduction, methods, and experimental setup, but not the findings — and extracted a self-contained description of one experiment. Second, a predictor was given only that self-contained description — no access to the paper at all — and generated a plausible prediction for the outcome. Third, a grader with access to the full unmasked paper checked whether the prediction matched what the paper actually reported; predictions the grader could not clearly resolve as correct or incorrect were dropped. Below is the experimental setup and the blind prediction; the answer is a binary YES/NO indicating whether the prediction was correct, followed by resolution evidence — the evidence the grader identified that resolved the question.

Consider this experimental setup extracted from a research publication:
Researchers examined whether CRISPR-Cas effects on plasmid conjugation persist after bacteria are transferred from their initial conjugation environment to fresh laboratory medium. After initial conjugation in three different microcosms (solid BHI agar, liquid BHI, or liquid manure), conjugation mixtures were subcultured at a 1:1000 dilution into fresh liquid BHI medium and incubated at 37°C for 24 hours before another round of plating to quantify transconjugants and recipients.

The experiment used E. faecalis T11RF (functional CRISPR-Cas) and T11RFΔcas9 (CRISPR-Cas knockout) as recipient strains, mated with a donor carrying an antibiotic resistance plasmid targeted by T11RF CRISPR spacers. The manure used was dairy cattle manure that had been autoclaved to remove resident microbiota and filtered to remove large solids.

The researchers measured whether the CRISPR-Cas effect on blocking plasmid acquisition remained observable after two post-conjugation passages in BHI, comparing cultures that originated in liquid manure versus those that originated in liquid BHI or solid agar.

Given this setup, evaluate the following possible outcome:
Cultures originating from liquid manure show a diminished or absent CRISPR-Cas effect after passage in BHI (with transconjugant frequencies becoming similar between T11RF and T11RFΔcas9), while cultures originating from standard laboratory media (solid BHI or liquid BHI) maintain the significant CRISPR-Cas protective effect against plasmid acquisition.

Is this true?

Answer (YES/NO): NO